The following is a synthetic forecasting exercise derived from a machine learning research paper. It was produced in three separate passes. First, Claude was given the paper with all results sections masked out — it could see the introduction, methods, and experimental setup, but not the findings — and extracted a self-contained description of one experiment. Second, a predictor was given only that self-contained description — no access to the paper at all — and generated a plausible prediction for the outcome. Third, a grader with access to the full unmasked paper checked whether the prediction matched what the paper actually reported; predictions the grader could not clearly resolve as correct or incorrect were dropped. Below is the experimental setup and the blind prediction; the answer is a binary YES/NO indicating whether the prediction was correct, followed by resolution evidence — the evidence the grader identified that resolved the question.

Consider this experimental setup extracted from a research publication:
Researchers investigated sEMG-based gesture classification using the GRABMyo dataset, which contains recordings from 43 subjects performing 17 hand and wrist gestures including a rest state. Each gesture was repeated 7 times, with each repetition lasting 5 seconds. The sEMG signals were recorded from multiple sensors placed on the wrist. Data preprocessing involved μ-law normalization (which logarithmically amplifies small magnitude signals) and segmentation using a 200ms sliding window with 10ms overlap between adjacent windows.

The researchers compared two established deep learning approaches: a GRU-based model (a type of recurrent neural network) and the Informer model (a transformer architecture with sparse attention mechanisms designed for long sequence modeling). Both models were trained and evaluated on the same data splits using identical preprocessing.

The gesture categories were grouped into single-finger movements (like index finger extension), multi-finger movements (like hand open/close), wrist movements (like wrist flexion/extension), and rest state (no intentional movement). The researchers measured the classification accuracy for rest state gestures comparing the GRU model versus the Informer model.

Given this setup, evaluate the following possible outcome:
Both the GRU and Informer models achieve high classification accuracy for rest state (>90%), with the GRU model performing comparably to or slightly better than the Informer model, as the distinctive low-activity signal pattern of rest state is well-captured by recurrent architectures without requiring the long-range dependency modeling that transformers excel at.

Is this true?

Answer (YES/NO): NO